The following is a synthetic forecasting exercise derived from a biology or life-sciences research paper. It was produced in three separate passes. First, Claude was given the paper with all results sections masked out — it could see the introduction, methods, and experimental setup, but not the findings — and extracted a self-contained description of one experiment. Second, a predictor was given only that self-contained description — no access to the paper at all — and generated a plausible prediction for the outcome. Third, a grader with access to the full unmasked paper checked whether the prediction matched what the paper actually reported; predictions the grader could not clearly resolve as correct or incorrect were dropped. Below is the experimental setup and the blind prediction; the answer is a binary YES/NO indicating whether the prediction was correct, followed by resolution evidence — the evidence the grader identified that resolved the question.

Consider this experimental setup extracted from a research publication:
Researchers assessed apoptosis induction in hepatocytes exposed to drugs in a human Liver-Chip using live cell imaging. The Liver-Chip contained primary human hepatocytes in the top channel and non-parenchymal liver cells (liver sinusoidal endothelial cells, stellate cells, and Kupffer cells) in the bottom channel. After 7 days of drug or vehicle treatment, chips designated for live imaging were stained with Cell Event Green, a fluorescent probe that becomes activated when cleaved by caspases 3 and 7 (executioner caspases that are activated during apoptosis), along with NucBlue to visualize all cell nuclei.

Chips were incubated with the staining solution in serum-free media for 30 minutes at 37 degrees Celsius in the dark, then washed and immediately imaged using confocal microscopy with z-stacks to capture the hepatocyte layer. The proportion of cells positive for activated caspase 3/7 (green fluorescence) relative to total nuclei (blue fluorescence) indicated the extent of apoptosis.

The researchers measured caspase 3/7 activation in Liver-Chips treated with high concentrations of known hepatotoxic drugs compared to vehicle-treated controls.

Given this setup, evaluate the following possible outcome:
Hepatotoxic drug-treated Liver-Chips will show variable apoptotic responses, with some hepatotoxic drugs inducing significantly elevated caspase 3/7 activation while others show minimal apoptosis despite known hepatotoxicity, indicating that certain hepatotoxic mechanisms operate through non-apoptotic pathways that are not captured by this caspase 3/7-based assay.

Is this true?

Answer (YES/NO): YES